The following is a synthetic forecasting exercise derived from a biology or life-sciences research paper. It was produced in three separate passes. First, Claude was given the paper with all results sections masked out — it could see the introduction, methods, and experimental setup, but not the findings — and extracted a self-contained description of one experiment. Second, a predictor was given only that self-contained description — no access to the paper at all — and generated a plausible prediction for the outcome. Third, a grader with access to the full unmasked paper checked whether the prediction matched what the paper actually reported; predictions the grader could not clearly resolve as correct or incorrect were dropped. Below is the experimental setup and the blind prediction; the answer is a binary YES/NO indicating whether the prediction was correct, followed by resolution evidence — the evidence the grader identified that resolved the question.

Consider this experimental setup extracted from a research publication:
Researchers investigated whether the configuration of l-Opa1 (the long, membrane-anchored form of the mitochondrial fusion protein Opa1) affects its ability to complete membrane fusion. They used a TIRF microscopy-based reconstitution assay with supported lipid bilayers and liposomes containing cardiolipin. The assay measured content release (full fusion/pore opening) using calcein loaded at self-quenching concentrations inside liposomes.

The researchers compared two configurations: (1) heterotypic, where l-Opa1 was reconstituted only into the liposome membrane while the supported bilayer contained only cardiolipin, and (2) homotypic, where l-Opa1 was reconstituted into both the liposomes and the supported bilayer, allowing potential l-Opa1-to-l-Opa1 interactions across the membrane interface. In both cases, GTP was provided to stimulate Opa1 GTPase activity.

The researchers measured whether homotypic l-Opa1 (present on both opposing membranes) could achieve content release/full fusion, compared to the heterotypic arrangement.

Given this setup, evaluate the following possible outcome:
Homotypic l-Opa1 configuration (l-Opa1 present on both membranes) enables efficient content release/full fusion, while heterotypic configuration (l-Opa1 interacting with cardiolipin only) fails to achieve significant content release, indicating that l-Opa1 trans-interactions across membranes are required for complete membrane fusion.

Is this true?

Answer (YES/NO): NO